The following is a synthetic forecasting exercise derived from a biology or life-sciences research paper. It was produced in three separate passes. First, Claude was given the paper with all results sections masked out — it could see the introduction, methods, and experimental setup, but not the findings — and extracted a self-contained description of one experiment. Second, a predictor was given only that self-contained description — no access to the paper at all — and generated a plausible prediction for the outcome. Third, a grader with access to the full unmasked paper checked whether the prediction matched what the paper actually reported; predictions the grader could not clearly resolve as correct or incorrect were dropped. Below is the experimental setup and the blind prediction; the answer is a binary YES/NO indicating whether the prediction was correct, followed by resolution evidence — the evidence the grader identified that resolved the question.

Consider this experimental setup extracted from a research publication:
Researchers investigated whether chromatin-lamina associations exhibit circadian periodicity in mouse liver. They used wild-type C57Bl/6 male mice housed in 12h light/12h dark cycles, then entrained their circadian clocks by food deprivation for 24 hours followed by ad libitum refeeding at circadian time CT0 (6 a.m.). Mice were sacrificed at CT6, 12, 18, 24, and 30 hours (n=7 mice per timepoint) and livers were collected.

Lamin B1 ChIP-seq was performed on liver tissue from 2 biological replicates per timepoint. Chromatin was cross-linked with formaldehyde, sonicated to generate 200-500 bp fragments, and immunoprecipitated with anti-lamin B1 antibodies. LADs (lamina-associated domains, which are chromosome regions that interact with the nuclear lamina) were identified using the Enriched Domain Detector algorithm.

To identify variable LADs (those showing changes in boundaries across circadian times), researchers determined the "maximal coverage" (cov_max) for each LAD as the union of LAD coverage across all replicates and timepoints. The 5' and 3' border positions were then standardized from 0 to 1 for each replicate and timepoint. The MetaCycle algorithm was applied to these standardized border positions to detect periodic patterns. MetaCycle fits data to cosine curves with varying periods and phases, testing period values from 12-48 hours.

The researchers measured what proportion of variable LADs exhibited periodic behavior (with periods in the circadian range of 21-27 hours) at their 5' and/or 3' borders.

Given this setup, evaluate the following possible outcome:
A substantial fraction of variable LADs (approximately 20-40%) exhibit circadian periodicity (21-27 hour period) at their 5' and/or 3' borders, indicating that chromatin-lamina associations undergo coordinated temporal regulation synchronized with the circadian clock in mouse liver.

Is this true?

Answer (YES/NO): NO